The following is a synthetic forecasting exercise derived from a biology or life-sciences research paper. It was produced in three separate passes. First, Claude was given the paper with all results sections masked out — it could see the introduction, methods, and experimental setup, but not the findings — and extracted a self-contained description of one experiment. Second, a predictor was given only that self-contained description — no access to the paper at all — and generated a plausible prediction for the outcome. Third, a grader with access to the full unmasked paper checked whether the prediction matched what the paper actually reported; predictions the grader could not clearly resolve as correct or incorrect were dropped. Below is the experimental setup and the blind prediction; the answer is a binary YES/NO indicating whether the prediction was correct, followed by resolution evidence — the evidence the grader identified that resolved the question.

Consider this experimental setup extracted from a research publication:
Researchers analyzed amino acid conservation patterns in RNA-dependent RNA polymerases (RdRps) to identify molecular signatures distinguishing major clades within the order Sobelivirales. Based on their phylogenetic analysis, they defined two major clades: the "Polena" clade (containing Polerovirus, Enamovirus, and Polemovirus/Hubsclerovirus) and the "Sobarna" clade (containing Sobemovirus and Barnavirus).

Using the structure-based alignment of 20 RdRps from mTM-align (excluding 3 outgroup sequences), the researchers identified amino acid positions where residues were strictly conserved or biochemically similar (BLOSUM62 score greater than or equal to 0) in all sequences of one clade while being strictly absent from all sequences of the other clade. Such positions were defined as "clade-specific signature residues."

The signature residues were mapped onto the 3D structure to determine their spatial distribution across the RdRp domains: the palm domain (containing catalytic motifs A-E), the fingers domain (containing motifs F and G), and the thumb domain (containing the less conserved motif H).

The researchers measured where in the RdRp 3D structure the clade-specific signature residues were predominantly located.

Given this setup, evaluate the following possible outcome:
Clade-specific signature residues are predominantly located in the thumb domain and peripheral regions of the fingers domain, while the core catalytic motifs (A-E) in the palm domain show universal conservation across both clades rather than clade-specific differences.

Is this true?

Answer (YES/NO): NO